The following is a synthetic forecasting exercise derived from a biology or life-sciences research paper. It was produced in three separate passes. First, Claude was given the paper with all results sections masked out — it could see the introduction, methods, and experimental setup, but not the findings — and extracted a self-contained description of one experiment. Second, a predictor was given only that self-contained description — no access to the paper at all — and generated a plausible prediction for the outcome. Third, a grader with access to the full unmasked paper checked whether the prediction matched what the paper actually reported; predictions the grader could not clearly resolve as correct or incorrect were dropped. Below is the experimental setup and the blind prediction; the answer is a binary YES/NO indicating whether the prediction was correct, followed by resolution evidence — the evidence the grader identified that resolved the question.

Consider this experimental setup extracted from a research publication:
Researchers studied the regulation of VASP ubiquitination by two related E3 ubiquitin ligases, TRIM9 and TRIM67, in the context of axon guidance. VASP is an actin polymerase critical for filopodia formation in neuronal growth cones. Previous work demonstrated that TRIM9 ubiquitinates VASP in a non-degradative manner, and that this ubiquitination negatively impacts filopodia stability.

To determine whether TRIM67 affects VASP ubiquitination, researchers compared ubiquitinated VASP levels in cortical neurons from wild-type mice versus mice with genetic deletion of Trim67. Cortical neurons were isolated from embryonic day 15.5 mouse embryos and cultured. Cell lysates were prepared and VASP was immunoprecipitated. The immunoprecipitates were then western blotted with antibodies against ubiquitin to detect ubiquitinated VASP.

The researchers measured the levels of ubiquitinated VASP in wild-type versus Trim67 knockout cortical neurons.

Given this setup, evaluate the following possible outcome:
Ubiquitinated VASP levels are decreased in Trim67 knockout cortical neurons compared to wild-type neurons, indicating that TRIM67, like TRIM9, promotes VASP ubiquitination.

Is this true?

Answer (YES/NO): NO